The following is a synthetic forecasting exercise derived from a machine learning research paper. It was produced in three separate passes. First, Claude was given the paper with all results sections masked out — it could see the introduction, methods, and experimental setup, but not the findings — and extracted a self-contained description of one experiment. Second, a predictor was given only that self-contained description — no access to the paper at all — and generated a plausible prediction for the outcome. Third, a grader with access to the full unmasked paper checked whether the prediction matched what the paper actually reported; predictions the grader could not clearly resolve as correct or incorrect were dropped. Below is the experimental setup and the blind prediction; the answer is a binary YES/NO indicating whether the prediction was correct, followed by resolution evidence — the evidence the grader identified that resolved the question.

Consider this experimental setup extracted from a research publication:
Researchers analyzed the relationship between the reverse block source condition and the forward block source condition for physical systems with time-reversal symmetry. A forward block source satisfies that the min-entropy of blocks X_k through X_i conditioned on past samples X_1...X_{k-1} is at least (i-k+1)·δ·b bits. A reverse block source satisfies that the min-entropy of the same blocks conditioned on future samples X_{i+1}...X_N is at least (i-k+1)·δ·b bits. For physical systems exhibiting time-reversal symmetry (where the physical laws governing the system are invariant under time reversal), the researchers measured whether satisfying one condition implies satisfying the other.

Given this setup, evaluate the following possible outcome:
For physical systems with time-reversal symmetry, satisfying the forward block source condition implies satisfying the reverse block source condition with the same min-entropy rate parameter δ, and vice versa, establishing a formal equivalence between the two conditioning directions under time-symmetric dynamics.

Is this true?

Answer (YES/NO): YES